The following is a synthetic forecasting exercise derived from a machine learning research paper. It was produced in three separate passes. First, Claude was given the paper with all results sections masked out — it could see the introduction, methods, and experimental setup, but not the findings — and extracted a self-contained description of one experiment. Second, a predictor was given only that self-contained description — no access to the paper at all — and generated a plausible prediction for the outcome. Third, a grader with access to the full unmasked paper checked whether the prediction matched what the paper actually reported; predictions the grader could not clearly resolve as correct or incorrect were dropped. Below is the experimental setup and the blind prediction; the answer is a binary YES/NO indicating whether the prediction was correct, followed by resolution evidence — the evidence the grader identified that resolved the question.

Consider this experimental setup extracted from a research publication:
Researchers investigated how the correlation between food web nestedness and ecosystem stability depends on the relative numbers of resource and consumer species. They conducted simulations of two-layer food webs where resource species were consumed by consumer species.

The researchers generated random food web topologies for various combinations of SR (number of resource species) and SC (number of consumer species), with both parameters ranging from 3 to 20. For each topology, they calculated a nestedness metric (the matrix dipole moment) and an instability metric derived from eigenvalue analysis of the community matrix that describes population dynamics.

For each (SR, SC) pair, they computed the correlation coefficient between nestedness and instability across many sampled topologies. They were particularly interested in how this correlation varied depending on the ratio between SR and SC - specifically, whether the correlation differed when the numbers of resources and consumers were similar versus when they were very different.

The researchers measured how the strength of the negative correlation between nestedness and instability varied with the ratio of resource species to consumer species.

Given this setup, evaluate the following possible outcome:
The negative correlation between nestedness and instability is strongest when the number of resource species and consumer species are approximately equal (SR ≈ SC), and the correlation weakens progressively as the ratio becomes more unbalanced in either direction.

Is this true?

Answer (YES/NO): NO